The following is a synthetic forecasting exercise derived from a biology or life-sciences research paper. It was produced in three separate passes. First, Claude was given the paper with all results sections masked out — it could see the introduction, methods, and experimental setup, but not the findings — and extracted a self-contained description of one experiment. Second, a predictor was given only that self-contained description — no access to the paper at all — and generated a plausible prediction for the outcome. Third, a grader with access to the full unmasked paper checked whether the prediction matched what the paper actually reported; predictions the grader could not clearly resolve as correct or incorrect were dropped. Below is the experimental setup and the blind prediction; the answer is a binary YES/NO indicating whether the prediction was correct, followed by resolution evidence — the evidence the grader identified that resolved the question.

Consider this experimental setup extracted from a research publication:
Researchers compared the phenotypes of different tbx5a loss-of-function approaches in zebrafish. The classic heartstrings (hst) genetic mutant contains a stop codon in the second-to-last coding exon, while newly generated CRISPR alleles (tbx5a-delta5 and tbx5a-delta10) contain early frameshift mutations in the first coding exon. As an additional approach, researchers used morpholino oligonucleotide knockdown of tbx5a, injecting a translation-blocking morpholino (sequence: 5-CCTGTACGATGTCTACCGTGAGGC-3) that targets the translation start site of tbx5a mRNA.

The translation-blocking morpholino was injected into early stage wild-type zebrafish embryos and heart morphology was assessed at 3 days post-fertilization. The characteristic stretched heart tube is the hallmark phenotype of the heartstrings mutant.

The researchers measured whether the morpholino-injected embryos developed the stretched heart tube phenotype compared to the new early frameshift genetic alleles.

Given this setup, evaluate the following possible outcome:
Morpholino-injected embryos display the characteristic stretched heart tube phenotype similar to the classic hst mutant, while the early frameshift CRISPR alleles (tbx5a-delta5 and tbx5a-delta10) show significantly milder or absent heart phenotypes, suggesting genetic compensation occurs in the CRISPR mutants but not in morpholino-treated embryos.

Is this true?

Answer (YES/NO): NO